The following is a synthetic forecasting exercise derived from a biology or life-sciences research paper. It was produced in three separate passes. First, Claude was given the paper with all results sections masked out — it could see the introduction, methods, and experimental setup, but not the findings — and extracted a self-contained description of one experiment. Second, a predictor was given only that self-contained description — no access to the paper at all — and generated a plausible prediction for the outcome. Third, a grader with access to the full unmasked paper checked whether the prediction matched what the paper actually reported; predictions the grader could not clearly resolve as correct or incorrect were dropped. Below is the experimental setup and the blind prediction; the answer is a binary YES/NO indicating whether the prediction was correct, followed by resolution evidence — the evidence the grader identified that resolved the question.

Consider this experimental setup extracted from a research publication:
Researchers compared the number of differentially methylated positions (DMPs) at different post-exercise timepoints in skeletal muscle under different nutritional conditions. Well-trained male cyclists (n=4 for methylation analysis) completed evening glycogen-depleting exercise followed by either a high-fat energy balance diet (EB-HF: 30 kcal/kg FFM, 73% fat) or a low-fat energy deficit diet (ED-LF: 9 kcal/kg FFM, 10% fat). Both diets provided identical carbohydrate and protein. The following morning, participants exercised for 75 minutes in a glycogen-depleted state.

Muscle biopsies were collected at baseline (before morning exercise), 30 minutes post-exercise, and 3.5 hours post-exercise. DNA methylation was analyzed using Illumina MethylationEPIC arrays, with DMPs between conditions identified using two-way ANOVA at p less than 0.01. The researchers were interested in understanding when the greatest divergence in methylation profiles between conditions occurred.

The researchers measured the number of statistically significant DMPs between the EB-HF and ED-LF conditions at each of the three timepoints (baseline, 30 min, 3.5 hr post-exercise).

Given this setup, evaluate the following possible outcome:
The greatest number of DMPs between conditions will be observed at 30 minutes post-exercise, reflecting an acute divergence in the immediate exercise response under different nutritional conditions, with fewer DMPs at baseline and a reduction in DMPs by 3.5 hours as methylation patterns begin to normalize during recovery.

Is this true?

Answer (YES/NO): YES